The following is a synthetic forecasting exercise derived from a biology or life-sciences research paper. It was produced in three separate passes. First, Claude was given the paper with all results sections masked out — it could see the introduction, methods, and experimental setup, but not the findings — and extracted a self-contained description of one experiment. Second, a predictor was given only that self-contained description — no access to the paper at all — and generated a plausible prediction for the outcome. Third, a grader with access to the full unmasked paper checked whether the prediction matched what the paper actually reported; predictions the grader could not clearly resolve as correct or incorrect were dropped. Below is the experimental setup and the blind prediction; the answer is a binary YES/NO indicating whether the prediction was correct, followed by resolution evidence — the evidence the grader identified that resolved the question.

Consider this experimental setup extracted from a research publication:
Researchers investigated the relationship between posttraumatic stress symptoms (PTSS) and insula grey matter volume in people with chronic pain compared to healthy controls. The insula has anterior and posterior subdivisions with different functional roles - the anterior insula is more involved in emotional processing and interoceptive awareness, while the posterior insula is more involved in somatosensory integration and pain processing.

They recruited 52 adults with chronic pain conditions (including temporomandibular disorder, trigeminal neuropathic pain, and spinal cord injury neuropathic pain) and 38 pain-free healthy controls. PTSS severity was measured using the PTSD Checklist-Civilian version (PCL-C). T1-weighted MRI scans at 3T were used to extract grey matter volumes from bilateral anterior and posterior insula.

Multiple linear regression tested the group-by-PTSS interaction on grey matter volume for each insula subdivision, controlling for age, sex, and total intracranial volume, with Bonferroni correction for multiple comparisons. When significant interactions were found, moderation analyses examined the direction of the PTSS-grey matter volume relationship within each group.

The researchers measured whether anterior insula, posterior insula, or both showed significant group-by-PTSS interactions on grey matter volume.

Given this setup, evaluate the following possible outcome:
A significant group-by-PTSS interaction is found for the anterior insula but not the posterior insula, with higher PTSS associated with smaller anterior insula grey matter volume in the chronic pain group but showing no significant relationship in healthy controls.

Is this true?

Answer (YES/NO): NO